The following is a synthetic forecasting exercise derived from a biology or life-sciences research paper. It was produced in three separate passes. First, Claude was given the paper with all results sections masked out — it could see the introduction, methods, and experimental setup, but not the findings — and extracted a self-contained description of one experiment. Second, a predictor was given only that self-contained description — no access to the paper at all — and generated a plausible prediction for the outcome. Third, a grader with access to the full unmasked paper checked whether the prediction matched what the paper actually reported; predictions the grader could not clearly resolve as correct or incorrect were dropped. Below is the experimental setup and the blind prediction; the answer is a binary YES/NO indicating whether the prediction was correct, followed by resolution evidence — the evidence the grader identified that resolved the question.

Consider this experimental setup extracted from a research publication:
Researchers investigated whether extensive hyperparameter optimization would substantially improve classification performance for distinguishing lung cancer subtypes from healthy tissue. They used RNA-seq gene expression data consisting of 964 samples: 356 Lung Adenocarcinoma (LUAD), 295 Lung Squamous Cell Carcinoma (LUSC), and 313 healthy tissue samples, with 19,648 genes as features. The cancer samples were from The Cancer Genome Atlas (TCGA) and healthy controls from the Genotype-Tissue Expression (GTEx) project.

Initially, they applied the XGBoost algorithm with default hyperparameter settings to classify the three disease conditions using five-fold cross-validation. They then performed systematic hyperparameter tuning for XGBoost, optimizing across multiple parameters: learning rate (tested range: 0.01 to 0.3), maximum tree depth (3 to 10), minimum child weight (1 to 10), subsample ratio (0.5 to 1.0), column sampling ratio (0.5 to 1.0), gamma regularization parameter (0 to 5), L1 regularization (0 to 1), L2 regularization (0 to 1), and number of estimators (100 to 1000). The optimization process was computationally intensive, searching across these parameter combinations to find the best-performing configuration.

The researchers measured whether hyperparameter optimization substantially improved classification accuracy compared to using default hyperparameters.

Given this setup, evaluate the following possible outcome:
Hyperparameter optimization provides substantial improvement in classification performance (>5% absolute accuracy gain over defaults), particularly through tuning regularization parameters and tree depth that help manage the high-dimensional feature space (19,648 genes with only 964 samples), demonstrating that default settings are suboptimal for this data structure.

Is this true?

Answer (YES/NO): NO